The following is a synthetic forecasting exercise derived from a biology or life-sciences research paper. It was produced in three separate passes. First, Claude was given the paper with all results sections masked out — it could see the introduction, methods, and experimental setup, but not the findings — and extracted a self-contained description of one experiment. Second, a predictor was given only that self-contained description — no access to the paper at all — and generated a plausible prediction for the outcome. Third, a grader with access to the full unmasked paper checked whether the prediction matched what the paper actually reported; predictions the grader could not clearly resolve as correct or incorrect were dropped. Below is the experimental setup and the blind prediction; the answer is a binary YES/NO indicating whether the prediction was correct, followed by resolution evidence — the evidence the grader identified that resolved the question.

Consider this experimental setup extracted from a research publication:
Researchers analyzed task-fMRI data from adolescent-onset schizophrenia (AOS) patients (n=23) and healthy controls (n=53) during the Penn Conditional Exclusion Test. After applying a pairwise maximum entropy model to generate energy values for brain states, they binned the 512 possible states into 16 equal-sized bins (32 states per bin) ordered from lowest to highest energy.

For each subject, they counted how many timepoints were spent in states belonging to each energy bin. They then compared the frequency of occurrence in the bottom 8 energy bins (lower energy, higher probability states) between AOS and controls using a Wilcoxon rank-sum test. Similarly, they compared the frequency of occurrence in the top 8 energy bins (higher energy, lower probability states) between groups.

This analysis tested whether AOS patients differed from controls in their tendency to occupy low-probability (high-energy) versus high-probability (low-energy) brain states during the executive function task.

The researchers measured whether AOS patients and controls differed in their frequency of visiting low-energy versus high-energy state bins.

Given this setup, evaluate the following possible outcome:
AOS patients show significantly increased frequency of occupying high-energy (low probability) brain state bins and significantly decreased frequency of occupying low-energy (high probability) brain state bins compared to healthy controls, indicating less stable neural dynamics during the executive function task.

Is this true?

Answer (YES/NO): YES